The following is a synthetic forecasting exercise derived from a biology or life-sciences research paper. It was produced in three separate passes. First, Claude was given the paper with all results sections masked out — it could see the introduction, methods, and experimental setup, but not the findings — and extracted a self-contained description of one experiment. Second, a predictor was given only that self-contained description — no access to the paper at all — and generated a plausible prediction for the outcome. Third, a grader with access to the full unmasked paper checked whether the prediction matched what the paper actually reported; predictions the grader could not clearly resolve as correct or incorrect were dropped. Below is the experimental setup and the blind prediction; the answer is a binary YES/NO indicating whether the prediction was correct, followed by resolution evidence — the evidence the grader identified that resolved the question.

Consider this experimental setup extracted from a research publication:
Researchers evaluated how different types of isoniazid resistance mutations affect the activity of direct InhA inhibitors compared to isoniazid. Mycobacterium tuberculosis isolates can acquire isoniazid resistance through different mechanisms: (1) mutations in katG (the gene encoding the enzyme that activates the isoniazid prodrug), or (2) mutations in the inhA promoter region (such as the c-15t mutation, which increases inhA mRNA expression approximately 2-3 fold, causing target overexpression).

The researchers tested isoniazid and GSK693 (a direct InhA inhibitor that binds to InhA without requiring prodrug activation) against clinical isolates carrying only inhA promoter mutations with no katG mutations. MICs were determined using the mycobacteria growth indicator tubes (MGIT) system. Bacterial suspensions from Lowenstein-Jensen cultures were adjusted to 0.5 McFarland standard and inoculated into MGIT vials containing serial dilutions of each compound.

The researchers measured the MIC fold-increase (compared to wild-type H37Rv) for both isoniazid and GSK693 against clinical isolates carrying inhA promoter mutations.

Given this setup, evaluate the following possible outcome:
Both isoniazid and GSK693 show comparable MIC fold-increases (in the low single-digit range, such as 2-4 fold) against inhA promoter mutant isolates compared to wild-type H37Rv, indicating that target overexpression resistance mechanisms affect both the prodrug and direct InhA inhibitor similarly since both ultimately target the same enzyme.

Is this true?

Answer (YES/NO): NO